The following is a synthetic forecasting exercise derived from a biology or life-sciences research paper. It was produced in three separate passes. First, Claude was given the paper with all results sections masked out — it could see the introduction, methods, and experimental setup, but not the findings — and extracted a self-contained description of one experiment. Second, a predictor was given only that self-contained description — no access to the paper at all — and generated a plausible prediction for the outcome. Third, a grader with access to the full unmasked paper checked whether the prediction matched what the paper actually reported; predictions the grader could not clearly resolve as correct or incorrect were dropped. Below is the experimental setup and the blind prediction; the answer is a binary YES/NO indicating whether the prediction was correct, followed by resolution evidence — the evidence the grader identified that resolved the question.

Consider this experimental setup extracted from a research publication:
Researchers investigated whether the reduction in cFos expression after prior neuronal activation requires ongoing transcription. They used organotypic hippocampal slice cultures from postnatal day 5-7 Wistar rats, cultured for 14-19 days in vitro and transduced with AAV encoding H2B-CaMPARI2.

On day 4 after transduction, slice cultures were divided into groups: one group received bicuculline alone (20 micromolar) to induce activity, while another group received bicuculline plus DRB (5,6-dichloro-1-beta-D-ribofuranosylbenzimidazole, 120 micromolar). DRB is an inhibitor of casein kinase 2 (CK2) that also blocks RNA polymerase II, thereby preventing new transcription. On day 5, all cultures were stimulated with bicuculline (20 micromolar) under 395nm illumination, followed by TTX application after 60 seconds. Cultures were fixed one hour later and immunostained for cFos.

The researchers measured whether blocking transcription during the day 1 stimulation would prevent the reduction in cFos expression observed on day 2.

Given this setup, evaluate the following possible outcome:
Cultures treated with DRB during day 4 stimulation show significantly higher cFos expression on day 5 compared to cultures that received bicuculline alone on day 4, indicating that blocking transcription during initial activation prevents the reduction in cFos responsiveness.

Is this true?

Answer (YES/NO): NO